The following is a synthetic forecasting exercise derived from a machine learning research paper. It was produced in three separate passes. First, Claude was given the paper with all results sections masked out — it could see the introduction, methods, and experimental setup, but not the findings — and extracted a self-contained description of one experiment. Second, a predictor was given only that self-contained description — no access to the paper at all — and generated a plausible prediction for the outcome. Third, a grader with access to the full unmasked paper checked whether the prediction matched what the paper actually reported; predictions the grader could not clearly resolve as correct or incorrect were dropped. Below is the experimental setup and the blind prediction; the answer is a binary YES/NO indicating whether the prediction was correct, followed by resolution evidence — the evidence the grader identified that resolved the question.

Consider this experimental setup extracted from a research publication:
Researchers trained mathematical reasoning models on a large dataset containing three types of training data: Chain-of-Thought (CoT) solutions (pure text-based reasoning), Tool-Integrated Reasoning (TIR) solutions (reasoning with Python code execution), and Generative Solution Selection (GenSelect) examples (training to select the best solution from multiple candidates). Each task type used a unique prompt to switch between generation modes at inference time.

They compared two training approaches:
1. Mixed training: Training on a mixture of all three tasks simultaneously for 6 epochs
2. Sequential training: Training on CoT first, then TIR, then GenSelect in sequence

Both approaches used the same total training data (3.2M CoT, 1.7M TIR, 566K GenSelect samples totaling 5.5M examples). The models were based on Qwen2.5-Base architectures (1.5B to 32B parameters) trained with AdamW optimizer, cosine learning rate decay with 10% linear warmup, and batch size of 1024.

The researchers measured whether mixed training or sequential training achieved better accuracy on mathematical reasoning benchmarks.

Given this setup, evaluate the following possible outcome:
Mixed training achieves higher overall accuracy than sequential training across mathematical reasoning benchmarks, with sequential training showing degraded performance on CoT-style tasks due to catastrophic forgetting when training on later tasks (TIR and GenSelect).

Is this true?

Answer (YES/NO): NO